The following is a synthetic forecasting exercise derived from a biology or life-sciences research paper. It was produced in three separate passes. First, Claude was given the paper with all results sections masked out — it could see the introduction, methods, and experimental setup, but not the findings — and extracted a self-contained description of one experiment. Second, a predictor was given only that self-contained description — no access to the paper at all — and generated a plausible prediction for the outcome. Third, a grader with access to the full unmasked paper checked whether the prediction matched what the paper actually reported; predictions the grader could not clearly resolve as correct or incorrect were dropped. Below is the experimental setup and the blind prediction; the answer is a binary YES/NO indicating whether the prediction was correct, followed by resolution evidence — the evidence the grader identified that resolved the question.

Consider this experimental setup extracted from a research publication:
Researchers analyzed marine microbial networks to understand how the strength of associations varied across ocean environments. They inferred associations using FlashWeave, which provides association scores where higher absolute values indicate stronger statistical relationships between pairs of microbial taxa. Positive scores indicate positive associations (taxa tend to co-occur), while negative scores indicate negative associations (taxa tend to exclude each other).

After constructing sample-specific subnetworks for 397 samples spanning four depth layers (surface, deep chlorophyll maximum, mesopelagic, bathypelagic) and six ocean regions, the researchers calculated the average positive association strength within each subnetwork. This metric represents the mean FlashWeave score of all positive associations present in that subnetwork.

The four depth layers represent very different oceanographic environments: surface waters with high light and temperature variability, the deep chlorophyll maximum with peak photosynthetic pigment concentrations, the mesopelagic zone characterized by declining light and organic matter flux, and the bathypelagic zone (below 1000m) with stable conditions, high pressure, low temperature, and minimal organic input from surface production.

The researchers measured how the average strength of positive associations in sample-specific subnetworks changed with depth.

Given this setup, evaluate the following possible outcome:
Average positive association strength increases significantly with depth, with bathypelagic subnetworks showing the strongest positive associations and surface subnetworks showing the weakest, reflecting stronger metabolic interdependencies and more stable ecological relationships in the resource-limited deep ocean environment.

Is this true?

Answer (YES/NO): YES